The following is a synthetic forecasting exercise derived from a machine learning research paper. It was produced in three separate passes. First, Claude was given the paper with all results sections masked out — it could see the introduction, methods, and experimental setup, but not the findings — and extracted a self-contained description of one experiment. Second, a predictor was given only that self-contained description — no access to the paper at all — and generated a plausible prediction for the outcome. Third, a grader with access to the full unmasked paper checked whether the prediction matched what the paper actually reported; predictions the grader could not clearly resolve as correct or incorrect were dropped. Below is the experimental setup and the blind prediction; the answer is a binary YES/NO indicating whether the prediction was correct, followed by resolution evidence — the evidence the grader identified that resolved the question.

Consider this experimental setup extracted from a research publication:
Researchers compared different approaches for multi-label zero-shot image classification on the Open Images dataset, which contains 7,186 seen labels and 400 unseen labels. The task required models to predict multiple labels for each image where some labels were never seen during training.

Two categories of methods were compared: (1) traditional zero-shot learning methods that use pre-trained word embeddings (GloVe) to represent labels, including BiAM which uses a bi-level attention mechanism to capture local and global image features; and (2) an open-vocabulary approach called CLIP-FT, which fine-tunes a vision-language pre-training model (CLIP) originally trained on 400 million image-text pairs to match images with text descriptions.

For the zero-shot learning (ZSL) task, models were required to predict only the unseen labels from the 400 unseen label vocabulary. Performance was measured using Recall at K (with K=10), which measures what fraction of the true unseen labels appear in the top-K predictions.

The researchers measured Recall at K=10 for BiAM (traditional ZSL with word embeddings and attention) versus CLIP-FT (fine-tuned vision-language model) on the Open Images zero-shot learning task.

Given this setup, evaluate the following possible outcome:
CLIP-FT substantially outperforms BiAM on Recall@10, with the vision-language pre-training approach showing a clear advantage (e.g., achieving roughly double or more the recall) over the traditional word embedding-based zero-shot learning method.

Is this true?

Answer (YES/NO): YES